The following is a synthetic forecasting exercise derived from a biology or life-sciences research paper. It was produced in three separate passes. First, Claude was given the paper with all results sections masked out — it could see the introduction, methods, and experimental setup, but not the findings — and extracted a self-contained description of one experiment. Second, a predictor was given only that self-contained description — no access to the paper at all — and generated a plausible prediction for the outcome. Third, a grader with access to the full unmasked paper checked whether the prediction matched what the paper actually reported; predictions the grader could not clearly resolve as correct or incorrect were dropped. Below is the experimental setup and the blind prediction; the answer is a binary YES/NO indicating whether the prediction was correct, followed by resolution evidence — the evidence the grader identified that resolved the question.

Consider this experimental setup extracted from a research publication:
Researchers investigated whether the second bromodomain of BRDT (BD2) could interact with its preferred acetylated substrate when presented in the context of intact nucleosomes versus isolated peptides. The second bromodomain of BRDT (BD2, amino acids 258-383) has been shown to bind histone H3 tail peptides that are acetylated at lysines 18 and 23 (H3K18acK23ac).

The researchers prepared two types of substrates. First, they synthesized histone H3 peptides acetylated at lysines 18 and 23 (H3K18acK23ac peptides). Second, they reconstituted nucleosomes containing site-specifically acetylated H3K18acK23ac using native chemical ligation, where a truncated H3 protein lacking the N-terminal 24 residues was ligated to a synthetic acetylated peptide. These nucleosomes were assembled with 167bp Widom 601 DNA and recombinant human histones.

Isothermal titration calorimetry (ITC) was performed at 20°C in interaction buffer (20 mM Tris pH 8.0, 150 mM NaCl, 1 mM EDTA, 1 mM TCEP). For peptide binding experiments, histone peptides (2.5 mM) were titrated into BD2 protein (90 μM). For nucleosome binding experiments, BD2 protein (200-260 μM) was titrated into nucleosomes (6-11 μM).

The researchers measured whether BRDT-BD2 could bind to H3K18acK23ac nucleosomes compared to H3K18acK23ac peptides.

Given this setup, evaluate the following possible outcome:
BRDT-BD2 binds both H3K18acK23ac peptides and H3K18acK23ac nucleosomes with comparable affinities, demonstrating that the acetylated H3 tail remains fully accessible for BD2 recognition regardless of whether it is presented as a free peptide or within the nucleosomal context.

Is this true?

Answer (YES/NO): NO